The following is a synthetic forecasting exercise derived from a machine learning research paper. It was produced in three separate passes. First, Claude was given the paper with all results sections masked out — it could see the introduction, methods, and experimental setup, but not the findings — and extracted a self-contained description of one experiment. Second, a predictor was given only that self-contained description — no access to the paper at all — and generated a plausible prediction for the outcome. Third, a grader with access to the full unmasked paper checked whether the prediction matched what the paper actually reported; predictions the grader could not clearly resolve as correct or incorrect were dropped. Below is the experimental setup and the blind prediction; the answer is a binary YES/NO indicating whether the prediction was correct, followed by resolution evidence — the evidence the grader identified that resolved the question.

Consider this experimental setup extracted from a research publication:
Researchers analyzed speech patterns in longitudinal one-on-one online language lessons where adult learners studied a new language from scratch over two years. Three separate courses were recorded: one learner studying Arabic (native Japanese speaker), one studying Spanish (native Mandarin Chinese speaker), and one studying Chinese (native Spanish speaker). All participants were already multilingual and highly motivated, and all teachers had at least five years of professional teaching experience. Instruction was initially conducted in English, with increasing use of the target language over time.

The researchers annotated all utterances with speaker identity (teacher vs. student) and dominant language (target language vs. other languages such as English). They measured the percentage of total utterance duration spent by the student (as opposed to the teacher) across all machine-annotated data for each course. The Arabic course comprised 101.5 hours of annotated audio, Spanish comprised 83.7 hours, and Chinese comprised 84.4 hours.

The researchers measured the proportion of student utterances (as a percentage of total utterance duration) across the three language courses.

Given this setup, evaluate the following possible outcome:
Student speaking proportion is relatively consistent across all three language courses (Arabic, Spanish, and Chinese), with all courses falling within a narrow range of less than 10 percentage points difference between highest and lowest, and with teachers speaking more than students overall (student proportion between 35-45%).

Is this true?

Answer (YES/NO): NO